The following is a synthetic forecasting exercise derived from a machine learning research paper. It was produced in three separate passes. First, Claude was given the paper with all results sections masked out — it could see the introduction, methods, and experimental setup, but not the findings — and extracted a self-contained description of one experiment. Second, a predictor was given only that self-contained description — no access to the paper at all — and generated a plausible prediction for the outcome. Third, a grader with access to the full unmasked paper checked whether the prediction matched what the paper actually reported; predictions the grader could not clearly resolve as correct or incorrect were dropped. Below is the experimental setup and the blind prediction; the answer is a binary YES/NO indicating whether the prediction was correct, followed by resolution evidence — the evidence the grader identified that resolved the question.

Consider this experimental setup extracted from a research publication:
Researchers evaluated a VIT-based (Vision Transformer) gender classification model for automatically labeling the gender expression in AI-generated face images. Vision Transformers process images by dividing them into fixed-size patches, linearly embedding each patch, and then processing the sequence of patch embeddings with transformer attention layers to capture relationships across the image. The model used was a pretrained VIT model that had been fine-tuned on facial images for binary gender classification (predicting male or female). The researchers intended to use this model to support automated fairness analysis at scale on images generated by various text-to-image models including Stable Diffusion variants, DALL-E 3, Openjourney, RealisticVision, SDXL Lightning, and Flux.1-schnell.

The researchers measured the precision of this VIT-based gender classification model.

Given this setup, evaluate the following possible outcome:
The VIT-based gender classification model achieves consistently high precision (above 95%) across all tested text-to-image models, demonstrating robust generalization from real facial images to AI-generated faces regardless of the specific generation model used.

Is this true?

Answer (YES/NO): NO